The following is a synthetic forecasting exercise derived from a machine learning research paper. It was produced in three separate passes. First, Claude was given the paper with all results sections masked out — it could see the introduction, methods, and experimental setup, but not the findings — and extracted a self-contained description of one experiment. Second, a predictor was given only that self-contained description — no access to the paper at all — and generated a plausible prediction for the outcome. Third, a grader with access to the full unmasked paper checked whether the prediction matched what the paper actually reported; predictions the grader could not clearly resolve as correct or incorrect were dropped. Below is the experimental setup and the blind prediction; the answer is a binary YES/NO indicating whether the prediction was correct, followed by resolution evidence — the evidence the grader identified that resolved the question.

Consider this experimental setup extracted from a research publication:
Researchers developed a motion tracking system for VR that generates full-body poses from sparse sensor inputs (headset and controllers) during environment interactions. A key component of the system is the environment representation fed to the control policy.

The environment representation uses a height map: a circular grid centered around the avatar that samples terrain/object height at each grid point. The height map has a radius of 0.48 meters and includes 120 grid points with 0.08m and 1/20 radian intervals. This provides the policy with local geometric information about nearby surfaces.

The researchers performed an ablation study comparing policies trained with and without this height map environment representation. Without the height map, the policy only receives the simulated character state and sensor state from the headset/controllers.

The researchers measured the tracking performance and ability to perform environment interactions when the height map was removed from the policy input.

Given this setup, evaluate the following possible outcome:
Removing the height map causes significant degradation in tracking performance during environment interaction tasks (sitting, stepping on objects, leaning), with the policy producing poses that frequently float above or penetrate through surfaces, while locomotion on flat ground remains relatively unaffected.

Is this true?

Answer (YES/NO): NO